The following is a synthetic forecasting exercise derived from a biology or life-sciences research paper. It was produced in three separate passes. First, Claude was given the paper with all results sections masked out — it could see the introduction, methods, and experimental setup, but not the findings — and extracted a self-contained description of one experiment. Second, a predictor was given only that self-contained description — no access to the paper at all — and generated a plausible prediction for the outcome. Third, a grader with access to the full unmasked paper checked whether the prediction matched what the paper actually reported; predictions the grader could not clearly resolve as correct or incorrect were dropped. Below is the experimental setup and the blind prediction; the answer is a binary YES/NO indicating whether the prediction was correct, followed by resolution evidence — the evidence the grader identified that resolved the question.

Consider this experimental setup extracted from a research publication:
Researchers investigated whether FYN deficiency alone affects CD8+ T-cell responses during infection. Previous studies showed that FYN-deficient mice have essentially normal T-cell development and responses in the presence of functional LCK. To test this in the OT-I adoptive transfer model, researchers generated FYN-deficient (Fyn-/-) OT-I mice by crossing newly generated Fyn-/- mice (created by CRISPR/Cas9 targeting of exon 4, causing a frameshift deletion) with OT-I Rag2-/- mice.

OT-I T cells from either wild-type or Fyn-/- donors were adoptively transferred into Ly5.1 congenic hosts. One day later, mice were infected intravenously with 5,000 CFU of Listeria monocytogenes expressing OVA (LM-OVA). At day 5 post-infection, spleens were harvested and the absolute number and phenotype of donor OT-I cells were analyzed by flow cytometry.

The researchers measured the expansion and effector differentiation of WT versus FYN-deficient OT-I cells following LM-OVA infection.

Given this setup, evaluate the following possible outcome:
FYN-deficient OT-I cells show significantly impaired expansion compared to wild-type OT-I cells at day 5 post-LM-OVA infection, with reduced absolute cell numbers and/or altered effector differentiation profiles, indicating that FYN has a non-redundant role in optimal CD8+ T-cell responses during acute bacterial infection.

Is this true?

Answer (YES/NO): NO